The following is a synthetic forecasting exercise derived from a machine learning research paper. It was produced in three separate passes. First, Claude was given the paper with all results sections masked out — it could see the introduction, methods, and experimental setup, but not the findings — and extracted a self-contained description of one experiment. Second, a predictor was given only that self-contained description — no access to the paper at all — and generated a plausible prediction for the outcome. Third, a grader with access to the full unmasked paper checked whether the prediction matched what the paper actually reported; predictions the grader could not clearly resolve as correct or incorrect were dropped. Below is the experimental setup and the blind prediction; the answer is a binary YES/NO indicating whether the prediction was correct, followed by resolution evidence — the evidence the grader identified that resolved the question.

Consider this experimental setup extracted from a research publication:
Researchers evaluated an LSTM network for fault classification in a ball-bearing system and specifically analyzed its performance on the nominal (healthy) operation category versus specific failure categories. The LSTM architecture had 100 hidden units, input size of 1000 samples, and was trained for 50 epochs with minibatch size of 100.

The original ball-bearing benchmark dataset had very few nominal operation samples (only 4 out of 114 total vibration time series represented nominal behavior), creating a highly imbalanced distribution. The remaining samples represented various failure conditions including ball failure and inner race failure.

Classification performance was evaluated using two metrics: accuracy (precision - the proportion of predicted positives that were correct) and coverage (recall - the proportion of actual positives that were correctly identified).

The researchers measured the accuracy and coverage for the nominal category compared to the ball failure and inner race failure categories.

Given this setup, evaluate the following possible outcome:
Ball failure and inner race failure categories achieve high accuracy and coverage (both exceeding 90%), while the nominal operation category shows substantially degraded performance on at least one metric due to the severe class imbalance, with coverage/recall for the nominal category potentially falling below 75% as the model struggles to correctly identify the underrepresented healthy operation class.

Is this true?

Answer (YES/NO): NO